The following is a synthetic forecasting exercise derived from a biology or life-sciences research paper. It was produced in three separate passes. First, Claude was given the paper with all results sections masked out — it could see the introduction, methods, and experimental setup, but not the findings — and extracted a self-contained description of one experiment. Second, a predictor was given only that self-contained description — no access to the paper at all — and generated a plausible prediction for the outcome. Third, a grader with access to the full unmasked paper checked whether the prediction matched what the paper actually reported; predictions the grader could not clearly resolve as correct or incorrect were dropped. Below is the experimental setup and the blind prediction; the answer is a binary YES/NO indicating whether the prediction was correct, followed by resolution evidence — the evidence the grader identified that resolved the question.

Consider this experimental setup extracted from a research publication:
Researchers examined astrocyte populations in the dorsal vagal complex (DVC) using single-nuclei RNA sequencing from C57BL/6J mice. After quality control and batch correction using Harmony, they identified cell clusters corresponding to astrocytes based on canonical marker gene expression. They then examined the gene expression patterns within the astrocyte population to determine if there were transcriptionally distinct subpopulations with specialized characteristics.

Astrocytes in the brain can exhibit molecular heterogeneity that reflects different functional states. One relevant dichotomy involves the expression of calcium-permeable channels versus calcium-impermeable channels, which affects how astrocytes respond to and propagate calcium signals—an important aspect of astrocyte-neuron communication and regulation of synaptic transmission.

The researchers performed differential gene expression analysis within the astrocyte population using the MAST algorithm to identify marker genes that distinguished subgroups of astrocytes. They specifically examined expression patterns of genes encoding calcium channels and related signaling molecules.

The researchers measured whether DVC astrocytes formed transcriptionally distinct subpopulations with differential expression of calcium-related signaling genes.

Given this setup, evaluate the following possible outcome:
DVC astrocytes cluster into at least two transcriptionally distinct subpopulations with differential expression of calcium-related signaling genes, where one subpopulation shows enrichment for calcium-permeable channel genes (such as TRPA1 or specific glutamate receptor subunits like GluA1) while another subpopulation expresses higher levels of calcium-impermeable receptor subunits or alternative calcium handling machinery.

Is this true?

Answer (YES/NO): NO